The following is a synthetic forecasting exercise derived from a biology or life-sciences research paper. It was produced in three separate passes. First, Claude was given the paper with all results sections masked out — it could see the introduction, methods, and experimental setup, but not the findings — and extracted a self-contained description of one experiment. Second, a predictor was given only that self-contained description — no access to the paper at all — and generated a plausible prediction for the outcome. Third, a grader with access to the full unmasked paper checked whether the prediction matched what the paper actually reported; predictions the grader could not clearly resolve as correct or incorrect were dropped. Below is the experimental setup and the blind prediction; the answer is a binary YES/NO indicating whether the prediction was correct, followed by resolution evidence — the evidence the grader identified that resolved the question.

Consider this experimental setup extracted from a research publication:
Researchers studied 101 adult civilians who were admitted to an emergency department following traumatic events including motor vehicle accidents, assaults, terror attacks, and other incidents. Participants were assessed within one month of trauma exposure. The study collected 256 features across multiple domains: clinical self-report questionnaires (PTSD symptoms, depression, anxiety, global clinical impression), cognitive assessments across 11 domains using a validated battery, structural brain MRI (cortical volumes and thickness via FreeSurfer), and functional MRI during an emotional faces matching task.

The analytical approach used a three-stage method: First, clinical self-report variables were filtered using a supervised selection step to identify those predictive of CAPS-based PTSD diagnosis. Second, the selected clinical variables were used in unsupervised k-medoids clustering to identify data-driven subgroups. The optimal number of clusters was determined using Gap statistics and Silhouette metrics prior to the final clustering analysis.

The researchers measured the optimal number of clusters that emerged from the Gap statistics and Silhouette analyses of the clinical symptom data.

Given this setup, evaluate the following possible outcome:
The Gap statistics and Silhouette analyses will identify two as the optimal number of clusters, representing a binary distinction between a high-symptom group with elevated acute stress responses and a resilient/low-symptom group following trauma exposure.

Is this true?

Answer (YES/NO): YES